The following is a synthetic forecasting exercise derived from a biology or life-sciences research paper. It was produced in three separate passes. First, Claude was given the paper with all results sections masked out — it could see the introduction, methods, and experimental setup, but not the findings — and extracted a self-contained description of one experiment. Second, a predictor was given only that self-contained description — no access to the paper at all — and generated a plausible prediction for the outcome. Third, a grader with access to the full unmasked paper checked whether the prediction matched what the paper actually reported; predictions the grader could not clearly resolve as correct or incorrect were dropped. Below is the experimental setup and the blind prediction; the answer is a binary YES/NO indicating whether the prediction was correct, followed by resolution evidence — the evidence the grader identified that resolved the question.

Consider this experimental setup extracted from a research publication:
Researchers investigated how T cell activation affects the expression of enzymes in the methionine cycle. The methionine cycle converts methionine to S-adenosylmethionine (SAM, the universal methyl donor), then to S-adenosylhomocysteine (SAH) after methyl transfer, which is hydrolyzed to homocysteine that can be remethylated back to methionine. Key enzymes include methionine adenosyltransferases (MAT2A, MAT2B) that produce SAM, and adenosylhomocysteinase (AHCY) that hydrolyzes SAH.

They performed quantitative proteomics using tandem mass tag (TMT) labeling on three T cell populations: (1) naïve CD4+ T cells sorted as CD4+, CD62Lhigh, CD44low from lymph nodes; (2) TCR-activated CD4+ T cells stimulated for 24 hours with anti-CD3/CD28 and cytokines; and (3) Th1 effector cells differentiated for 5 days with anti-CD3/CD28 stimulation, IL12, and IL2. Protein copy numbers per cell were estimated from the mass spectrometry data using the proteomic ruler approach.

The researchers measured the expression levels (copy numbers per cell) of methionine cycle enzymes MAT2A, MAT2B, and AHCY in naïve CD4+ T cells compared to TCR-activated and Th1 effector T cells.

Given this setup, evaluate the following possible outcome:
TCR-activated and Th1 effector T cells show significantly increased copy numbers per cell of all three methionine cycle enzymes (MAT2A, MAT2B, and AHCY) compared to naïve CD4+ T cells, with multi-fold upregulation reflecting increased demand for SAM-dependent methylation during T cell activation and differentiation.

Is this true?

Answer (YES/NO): NO